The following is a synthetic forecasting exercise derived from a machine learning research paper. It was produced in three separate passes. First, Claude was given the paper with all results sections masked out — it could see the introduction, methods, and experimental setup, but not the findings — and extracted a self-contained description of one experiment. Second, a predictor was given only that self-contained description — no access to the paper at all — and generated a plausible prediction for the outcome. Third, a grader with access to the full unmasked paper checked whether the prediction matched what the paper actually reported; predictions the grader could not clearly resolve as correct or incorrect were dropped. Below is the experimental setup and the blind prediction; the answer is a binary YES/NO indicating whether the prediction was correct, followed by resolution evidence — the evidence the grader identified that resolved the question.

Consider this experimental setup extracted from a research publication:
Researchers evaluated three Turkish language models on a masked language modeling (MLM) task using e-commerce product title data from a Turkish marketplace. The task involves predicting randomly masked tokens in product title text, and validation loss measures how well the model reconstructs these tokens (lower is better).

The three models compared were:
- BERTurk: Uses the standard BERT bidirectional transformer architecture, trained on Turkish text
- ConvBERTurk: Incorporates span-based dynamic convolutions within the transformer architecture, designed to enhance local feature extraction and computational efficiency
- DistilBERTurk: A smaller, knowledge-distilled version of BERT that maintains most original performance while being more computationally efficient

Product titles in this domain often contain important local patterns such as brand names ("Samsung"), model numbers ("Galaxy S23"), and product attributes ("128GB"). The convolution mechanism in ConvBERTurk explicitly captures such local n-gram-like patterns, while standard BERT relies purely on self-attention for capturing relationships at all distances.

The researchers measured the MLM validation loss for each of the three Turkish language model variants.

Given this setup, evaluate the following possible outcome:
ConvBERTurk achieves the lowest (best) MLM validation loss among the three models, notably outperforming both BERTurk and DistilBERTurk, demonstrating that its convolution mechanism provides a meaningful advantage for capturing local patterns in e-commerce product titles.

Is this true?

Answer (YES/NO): NO